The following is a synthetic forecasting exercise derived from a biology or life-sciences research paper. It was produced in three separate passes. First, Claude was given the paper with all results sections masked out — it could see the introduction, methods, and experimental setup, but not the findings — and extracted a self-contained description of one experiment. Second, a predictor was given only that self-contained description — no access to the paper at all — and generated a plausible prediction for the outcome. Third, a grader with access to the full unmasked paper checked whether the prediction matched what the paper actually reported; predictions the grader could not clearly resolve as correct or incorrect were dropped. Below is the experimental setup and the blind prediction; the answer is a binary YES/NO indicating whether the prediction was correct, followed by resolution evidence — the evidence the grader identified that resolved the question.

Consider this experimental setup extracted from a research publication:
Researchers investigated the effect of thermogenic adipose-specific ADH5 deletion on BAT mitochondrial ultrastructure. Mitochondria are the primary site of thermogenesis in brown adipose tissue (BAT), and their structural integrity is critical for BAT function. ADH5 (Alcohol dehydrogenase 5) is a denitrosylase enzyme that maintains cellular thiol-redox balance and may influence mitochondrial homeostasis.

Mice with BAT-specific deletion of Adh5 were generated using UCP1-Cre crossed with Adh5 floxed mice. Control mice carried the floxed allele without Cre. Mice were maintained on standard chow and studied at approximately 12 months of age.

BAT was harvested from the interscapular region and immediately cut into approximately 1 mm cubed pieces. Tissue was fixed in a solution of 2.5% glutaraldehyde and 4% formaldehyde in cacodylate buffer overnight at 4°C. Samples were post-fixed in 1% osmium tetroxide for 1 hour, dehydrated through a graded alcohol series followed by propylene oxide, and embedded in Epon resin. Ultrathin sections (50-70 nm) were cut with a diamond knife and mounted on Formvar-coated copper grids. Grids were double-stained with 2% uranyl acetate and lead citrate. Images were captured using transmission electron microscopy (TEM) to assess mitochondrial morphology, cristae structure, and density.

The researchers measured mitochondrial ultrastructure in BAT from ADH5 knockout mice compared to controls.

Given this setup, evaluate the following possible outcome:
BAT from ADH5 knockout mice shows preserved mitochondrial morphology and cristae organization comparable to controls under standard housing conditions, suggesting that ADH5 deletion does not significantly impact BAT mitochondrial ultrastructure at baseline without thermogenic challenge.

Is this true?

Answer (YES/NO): NO